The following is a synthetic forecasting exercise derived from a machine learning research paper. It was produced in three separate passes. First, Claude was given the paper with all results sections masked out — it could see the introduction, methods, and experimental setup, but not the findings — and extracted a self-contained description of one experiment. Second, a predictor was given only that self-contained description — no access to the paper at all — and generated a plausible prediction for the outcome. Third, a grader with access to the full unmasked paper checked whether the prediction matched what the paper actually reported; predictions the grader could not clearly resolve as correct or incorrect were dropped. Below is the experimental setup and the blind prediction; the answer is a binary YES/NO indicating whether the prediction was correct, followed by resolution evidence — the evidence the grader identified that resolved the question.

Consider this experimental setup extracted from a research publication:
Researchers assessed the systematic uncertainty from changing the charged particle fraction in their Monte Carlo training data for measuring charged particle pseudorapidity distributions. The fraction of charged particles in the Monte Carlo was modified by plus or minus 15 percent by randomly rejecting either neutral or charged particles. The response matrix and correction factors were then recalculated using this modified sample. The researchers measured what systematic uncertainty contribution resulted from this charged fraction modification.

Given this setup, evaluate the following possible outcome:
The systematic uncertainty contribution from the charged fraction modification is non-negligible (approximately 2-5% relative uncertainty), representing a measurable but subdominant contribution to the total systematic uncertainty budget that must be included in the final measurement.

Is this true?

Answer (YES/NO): NO